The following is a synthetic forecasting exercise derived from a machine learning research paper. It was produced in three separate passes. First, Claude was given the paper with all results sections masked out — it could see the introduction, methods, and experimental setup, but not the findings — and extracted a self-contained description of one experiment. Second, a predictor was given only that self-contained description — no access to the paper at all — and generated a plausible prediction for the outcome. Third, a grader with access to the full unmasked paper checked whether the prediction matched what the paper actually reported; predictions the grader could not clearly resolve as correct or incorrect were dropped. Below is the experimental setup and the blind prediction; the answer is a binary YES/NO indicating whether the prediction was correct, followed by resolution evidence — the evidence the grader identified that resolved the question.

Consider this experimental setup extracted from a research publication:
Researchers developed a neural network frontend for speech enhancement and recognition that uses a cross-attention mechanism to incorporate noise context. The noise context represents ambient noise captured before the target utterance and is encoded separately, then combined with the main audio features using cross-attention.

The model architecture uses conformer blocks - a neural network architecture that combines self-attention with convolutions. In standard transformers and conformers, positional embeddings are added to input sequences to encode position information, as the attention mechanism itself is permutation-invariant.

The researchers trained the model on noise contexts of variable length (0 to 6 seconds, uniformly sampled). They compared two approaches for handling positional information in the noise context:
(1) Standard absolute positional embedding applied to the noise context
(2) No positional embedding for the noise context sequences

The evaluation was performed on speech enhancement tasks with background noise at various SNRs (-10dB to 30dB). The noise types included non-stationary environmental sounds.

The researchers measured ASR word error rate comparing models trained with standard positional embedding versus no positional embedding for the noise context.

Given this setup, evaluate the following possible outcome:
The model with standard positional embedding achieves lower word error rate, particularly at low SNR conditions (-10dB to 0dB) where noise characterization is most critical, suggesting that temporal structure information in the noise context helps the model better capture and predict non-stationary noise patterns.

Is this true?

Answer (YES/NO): NO